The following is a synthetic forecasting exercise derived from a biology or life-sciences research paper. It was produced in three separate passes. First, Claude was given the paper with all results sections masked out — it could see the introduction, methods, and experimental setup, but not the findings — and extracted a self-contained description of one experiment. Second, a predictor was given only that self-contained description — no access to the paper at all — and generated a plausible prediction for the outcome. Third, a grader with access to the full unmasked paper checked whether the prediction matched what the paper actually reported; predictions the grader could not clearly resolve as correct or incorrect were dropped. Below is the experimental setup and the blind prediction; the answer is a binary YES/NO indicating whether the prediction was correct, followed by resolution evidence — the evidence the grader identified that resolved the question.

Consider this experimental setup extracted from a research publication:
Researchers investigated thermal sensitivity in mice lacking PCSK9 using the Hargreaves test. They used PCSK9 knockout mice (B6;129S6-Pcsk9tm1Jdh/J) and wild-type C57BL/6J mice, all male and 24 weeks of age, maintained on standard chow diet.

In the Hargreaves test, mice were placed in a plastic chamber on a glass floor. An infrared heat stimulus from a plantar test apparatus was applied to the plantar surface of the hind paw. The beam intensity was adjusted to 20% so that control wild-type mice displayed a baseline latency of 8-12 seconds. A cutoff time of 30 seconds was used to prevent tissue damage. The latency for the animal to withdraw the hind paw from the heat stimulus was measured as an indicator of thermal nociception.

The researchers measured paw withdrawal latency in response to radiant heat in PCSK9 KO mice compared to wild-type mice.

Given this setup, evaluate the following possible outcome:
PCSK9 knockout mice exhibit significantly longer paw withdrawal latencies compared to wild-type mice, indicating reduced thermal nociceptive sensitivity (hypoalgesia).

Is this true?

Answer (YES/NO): YES